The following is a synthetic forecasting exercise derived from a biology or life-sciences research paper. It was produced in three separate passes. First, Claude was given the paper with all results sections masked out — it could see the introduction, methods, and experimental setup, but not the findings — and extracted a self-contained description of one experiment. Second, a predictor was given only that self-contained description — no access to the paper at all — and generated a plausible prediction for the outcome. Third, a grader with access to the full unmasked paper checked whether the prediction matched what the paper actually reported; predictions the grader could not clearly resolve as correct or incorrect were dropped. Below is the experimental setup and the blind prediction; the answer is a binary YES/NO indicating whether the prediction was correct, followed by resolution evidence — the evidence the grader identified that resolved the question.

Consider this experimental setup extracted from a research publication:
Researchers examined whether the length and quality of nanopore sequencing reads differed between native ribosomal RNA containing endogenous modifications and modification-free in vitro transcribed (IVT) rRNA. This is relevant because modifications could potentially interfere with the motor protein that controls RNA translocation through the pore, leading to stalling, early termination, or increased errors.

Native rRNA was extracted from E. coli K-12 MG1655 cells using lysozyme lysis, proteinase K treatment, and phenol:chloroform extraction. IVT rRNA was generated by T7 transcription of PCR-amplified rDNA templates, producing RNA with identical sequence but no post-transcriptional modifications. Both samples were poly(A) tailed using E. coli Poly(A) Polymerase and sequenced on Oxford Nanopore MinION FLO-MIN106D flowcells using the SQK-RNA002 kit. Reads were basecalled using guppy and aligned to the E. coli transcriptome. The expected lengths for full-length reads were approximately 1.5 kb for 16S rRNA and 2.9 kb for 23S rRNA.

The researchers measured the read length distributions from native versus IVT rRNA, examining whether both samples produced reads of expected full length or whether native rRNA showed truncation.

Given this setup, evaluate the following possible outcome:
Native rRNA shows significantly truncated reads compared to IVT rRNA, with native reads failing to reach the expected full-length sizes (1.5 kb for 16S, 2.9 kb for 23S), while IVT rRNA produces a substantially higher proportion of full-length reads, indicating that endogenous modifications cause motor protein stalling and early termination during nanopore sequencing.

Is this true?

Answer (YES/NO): NO